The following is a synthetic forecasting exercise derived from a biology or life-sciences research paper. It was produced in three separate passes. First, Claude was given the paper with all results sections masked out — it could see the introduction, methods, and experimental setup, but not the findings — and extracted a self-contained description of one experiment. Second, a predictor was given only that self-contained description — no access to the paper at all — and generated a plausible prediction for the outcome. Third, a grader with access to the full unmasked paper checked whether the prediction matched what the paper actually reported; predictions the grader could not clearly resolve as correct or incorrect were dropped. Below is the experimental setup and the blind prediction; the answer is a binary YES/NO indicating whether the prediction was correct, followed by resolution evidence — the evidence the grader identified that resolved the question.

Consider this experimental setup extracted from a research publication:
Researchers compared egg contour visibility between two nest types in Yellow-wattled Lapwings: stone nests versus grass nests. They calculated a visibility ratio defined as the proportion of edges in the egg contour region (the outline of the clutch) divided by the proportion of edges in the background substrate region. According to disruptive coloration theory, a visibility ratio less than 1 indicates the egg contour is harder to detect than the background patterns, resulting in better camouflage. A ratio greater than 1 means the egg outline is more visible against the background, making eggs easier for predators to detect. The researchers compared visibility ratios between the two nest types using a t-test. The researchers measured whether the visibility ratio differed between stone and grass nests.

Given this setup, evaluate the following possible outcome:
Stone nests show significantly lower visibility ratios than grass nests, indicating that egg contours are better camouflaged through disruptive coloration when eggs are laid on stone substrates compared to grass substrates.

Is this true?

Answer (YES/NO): NO